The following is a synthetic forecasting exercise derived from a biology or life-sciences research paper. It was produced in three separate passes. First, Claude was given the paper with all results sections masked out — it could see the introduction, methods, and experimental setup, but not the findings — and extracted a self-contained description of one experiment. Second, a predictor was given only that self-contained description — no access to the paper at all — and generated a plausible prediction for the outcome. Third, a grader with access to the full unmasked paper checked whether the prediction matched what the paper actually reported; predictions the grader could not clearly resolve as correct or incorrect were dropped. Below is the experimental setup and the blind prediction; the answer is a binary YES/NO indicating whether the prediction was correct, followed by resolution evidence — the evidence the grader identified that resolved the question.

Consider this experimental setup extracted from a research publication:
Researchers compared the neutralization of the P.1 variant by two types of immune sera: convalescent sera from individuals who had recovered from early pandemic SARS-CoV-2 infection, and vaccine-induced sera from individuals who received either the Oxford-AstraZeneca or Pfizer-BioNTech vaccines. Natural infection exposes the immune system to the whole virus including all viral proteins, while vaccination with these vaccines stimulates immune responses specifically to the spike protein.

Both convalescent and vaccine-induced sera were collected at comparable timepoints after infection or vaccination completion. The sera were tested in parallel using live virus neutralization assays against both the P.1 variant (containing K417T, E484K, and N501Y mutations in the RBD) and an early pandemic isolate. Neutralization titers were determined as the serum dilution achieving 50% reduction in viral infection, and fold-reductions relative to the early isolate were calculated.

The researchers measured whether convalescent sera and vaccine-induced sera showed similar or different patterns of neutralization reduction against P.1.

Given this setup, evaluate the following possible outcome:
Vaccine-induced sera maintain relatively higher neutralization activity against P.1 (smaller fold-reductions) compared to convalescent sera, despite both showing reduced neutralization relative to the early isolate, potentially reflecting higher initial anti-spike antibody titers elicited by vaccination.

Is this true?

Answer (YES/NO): NO